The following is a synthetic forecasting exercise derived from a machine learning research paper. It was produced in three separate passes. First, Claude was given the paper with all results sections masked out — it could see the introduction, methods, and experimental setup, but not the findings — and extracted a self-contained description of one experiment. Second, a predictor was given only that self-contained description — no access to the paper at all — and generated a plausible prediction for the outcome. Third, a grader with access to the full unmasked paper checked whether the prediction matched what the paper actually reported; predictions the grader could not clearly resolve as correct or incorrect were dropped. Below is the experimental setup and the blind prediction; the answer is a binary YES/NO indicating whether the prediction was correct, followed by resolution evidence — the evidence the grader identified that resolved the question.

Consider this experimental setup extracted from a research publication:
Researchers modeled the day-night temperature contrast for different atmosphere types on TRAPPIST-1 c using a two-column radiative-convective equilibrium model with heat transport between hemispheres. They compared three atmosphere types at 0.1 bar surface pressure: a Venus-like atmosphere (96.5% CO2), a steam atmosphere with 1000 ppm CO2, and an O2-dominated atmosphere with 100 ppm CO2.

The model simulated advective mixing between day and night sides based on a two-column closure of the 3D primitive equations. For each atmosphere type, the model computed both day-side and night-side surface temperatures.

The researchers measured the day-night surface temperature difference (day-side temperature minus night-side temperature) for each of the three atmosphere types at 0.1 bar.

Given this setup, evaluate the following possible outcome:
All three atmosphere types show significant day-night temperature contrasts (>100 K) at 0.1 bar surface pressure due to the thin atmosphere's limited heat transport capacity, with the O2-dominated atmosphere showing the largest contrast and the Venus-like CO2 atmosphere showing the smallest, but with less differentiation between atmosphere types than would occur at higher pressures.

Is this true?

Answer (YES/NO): NO